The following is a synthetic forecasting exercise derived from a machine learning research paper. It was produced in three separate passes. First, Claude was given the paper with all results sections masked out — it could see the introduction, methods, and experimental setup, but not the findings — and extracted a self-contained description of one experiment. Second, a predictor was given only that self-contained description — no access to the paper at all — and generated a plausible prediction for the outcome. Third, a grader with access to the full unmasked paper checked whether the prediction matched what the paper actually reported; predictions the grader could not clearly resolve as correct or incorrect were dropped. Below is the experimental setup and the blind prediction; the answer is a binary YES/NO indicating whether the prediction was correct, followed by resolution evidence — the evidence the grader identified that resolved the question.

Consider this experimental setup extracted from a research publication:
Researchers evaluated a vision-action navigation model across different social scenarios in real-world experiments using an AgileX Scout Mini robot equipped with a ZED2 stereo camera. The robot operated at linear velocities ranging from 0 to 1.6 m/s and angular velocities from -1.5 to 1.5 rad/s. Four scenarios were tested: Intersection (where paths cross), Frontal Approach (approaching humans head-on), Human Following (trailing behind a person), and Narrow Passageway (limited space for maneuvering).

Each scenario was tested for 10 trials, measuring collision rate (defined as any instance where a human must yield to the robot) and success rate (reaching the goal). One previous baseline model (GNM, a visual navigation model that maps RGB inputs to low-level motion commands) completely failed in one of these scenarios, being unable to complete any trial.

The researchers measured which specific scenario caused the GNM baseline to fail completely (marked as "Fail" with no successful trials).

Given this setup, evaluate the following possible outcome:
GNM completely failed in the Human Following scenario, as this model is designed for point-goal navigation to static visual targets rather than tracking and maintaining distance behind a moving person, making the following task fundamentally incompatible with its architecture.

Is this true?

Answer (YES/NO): NO